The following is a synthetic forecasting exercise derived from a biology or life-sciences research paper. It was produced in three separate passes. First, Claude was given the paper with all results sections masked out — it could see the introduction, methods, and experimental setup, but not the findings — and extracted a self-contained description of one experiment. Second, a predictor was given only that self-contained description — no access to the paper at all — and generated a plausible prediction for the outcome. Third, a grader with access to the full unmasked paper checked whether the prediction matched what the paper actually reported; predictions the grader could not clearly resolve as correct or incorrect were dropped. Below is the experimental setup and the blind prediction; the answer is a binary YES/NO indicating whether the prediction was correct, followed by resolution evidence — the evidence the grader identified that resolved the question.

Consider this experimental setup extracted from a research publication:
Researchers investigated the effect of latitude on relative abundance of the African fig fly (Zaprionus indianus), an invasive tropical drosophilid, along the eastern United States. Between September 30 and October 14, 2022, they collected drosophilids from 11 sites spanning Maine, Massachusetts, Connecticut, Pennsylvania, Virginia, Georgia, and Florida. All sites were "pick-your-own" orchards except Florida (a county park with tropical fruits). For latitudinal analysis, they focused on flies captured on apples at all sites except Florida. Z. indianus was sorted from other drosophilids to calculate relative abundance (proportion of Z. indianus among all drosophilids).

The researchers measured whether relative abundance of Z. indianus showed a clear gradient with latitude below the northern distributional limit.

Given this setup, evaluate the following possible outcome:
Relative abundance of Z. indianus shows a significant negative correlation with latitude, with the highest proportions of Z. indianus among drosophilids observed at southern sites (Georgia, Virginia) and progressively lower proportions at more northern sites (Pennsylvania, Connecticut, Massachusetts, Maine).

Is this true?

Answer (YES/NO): NO